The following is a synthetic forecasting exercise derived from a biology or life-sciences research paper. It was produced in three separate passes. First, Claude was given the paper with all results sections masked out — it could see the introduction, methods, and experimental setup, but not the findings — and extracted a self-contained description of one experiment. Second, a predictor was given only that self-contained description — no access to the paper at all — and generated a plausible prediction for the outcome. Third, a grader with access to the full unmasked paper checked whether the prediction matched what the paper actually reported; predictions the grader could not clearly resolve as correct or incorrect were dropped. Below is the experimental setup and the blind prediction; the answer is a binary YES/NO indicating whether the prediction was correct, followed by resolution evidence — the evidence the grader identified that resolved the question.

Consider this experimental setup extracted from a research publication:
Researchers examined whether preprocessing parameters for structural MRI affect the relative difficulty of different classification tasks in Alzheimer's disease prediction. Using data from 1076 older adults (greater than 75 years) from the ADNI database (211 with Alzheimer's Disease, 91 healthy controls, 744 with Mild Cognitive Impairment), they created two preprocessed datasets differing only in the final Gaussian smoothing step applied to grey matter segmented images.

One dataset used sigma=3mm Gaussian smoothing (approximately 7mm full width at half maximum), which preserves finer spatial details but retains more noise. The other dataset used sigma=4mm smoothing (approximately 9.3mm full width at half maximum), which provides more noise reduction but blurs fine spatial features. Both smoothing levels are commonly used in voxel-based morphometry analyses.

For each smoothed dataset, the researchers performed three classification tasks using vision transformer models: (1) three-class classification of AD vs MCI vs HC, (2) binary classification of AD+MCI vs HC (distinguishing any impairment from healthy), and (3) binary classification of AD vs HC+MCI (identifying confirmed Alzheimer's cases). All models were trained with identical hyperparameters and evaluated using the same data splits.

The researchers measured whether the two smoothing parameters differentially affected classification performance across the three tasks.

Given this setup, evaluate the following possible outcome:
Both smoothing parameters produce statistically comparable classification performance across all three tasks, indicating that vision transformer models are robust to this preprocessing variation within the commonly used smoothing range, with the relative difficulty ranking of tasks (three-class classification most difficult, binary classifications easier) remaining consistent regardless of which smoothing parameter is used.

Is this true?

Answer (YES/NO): NO